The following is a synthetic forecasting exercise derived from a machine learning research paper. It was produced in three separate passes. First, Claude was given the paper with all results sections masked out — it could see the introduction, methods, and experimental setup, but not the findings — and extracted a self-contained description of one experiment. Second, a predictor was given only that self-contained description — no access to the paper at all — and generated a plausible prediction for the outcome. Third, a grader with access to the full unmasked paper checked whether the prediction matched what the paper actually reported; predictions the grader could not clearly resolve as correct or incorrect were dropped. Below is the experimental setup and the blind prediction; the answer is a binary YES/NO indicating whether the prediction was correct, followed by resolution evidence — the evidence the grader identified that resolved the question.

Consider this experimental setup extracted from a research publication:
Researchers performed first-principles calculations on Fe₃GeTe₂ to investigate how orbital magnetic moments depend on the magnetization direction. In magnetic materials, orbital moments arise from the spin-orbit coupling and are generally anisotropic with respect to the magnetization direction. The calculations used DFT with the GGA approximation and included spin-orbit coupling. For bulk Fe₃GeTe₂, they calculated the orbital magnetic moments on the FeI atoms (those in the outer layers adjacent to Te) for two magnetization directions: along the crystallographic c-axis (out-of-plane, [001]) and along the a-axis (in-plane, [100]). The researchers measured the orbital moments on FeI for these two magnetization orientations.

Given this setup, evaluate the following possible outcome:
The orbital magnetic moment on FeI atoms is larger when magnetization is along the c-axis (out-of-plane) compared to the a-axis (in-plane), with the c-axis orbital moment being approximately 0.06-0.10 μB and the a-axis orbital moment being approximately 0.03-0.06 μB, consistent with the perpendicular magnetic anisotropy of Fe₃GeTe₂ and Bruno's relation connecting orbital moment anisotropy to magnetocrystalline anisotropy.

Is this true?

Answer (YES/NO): NO